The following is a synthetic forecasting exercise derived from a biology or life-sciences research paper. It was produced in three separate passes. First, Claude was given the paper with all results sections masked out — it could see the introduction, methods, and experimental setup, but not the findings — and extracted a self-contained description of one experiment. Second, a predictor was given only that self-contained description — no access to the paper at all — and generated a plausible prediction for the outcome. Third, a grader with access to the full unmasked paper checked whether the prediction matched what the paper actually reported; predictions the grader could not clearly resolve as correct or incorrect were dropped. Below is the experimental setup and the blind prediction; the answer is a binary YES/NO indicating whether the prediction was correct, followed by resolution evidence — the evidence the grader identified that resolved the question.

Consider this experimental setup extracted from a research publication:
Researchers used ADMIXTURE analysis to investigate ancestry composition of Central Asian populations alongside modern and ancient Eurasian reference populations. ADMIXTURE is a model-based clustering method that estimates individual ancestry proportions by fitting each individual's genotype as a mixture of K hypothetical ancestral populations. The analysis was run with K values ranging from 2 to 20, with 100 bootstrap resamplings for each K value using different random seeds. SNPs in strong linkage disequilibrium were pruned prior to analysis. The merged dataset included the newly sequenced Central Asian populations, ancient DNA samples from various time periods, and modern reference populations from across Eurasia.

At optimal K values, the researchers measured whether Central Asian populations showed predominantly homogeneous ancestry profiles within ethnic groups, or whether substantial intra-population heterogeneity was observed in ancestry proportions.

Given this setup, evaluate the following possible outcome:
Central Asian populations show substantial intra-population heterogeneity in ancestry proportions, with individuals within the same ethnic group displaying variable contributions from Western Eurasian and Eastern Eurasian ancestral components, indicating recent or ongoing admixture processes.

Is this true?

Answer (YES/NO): NO